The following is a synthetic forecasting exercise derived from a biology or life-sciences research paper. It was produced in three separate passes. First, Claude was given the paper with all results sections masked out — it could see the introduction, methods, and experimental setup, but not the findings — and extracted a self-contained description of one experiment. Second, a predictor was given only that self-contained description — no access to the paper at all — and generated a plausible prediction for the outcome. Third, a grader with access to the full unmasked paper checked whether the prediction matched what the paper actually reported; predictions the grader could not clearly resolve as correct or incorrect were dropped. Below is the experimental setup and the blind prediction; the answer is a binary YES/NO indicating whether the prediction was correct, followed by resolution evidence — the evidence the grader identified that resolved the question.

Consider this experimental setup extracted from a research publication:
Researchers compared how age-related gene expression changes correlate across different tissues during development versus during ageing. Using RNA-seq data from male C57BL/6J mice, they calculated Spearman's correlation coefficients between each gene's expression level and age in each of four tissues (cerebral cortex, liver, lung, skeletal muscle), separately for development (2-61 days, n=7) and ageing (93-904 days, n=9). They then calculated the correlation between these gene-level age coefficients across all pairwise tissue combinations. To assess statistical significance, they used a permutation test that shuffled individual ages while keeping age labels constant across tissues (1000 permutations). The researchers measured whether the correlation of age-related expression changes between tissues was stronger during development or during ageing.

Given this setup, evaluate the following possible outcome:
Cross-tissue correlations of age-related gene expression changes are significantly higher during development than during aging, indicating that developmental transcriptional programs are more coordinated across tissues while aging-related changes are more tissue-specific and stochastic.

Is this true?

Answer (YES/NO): NO